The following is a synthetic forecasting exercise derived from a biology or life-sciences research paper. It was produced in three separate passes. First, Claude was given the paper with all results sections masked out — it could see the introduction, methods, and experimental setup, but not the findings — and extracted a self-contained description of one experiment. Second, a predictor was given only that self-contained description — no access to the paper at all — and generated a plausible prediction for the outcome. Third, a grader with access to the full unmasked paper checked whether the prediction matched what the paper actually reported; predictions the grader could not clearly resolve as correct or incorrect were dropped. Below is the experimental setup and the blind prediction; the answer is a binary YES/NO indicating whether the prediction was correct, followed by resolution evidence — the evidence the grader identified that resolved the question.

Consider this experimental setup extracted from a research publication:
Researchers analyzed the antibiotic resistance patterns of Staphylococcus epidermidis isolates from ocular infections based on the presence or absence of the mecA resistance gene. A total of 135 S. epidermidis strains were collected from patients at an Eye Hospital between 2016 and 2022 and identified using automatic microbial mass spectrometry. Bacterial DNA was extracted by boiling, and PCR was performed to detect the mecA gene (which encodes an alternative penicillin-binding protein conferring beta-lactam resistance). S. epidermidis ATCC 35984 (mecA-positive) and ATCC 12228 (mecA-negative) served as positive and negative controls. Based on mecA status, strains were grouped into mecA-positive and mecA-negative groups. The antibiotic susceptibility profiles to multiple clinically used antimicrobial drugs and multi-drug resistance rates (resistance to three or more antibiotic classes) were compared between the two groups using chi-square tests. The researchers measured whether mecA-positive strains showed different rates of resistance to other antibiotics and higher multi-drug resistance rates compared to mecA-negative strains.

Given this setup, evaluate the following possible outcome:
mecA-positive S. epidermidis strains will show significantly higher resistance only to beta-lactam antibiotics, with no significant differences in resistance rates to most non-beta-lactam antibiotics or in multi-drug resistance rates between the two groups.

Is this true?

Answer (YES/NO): NO